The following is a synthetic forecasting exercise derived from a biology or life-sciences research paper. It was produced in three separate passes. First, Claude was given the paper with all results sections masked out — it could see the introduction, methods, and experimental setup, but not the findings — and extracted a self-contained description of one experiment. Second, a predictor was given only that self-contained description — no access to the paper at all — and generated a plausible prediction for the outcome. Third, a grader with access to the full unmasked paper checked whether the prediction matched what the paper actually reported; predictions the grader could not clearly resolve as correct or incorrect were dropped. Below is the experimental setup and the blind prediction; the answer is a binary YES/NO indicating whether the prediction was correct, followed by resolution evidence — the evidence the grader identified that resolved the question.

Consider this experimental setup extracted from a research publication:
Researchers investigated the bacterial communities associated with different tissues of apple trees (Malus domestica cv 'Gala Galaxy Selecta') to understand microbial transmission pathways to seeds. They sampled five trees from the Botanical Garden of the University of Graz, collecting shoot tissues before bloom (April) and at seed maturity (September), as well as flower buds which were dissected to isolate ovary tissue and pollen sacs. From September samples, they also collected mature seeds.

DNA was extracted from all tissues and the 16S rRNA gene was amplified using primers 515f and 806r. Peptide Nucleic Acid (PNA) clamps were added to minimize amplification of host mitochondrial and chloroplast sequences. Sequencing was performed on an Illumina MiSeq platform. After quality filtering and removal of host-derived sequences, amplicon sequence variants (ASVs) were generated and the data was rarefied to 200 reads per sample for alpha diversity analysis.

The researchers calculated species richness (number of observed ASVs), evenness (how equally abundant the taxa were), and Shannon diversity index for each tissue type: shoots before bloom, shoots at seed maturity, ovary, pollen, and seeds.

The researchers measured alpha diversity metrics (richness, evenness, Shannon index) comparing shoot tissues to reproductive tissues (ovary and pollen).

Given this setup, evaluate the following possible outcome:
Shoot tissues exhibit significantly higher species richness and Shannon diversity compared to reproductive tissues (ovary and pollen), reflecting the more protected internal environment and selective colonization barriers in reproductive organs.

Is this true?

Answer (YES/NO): NO